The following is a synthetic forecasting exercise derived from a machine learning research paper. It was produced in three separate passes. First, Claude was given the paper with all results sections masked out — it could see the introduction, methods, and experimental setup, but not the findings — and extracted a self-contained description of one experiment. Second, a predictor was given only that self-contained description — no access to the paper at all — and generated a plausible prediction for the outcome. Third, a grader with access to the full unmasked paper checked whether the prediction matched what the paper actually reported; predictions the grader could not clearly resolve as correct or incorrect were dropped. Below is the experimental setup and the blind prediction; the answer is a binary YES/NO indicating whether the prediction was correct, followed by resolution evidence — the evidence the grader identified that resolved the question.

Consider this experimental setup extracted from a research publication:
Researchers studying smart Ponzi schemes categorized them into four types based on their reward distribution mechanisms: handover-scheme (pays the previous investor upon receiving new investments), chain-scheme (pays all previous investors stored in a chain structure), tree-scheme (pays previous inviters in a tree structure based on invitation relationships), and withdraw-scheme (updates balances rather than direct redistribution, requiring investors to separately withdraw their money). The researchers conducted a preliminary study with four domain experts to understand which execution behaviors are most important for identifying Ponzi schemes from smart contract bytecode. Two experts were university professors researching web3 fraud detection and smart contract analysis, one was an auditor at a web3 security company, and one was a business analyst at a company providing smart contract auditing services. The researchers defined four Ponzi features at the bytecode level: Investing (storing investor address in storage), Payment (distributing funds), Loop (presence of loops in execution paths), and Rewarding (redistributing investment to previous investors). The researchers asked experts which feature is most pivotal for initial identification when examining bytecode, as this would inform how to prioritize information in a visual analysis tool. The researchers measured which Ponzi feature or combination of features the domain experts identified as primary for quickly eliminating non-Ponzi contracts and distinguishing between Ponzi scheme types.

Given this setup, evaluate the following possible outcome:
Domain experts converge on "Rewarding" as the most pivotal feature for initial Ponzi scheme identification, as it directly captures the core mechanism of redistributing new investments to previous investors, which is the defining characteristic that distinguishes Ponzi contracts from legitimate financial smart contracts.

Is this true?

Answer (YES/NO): NO